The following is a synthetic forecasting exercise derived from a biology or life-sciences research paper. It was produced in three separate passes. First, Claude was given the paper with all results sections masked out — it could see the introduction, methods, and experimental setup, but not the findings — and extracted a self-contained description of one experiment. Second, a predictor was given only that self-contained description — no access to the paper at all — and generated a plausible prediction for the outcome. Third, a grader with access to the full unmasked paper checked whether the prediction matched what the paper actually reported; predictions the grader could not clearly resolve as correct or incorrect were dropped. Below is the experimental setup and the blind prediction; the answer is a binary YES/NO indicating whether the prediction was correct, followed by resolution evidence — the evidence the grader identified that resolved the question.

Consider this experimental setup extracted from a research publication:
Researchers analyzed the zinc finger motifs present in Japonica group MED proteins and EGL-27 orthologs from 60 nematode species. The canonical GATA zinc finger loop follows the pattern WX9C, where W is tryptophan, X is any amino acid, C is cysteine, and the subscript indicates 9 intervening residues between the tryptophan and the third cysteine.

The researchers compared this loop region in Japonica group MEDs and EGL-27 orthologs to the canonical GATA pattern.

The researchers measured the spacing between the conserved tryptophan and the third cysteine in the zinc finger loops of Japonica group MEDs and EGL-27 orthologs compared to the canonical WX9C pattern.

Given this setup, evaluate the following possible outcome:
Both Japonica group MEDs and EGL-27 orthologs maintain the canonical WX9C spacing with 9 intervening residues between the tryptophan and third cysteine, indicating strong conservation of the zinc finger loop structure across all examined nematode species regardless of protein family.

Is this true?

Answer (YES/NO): NO